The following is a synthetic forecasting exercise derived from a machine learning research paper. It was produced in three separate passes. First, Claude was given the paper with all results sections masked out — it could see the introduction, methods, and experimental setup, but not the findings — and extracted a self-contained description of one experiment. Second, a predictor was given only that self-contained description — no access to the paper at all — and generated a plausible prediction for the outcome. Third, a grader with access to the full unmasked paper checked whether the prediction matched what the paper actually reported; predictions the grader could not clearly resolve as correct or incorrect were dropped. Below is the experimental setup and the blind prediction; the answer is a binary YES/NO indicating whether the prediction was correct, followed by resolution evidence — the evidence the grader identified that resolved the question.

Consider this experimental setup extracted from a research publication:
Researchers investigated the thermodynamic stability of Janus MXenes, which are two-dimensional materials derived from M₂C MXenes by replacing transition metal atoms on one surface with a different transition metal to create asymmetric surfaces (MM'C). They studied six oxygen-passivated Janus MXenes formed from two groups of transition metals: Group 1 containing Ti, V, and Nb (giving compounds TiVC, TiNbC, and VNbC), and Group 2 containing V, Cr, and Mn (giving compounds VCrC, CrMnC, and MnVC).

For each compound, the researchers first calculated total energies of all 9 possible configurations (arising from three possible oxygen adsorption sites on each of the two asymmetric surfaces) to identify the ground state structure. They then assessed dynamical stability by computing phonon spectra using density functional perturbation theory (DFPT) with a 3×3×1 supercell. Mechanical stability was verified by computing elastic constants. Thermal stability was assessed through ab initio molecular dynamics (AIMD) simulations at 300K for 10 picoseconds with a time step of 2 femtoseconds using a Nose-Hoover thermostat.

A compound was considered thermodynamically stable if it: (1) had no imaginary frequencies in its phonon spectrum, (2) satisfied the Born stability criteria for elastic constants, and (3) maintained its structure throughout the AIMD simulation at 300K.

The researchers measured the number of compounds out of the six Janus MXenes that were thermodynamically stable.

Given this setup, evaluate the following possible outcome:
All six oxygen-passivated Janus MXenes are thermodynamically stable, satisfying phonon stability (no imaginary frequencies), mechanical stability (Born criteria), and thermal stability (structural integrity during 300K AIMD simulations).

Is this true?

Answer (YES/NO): NO